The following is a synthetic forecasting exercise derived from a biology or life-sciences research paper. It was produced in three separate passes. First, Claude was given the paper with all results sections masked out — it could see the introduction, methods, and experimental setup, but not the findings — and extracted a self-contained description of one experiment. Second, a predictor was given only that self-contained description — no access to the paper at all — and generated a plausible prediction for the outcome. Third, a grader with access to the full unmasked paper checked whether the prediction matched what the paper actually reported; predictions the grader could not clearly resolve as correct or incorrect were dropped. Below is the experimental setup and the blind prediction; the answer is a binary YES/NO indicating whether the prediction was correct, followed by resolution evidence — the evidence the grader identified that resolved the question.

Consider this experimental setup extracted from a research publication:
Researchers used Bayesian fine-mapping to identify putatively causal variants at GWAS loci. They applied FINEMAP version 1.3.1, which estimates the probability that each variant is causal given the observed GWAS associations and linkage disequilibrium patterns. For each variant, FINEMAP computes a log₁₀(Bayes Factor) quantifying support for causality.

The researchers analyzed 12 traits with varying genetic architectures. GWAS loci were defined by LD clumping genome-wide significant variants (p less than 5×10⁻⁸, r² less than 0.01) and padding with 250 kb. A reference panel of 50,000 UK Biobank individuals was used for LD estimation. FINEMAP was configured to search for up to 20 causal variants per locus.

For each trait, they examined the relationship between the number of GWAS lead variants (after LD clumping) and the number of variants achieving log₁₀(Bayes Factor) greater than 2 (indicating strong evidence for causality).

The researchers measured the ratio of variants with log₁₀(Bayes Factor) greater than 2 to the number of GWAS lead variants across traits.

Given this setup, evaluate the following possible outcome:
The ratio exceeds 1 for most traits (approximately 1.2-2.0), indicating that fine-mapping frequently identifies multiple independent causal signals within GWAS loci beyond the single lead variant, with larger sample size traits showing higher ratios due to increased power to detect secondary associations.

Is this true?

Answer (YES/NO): NO